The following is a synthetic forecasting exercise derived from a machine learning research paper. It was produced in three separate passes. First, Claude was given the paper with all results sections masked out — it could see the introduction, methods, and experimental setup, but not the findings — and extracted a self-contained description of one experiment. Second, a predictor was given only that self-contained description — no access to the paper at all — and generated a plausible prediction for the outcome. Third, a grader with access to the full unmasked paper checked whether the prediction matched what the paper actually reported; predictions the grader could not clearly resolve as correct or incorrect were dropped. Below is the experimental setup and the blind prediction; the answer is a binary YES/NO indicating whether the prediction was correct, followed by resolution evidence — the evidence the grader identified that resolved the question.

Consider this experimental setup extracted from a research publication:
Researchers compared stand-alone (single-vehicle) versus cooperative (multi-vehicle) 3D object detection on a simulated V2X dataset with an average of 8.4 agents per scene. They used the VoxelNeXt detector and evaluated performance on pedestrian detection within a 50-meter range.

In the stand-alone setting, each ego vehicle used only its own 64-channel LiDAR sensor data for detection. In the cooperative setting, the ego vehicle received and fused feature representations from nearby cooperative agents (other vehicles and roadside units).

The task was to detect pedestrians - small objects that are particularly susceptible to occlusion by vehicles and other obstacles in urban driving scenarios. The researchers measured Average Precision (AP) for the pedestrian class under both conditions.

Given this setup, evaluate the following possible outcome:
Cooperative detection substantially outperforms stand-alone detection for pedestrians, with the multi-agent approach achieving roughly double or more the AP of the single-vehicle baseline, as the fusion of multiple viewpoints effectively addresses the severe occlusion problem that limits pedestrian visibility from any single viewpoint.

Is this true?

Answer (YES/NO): NO